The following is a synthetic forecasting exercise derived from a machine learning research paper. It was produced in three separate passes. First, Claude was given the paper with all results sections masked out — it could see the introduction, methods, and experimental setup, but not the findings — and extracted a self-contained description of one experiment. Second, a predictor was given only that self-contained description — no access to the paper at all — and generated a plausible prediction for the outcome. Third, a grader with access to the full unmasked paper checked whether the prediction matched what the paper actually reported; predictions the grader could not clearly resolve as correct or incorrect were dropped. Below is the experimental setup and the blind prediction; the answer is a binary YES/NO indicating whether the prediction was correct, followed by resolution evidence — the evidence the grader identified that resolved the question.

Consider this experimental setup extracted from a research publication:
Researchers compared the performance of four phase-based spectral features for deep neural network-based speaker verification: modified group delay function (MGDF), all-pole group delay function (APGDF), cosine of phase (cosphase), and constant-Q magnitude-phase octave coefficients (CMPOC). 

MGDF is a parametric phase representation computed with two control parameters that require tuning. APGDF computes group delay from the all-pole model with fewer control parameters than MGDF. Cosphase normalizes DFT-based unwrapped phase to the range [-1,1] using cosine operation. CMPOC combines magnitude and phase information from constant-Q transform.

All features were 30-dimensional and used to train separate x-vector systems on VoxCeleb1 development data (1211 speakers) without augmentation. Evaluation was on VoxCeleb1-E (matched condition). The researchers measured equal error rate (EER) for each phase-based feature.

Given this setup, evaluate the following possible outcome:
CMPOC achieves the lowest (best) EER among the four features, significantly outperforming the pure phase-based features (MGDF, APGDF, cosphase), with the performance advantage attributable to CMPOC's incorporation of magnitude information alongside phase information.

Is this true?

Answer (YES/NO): NO